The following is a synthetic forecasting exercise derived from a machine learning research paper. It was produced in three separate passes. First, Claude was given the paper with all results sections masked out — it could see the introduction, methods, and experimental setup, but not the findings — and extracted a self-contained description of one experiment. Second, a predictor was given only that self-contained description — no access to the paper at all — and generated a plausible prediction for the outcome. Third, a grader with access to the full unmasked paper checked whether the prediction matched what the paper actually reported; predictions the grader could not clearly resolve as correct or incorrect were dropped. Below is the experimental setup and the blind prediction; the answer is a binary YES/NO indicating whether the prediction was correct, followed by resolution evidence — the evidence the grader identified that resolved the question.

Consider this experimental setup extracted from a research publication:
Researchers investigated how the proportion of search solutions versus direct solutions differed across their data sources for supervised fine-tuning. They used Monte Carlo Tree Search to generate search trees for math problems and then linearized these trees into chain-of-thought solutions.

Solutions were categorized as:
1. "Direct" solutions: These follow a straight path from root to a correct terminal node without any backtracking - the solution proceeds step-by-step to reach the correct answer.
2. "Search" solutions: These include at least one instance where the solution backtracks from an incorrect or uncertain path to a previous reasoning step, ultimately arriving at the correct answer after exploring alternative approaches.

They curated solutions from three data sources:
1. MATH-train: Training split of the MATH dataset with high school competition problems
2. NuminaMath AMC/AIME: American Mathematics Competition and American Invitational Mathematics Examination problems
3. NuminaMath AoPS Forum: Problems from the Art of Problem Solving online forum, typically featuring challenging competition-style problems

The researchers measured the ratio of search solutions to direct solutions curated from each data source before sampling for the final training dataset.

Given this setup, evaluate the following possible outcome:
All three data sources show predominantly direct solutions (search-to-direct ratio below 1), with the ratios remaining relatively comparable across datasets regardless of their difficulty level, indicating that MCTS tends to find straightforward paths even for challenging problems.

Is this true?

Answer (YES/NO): NO